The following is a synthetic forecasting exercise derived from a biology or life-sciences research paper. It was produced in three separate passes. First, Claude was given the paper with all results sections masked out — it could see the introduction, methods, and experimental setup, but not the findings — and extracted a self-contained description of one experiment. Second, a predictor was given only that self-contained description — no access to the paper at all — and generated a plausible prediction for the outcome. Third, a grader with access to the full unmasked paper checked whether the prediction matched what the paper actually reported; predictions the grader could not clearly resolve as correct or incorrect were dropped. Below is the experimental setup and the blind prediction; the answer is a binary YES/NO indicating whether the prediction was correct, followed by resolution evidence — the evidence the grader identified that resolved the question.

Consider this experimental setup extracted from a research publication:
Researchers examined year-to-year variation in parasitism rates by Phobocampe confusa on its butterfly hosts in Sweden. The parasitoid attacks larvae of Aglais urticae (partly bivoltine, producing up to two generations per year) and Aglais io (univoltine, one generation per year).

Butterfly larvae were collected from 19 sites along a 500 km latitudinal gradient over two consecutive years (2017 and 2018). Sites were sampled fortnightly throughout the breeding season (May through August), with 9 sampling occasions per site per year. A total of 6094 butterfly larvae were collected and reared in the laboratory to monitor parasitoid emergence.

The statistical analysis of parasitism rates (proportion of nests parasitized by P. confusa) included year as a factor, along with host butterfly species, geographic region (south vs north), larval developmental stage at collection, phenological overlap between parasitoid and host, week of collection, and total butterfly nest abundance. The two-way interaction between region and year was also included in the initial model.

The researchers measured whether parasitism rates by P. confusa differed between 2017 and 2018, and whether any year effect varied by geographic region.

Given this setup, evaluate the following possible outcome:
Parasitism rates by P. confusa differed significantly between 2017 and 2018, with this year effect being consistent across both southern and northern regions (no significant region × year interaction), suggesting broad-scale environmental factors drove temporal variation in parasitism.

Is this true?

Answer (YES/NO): NO